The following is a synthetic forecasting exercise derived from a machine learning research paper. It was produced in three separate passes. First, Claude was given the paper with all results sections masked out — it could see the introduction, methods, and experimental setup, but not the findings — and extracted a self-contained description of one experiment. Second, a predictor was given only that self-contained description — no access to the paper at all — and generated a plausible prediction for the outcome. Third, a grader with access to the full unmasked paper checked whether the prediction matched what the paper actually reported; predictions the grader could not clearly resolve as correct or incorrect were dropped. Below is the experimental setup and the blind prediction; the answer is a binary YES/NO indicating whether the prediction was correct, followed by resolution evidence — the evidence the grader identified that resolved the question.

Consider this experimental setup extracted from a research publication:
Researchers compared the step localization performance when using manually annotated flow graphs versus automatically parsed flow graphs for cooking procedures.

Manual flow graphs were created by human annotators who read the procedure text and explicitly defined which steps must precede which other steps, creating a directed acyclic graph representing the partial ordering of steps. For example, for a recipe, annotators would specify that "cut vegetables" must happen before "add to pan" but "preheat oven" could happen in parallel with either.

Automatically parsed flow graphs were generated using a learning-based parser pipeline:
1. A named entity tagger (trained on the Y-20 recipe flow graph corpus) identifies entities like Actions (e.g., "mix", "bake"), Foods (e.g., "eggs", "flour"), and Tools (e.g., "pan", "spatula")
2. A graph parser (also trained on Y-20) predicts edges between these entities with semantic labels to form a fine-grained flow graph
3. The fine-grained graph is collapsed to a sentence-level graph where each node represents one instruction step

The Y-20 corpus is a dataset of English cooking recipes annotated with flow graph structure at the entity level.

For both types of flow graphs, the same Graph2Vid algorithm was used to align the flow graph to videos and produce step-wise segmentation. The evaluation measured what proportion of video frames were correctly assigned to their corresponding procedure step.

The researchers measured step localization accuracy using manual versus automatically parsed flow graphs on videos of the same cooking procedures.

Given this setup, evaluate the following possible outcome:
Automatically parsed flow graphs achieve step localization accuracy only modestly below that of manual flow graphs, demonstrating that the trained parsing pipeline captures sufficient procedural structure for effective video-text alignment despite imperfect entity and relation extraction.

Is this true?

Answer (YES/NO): NO